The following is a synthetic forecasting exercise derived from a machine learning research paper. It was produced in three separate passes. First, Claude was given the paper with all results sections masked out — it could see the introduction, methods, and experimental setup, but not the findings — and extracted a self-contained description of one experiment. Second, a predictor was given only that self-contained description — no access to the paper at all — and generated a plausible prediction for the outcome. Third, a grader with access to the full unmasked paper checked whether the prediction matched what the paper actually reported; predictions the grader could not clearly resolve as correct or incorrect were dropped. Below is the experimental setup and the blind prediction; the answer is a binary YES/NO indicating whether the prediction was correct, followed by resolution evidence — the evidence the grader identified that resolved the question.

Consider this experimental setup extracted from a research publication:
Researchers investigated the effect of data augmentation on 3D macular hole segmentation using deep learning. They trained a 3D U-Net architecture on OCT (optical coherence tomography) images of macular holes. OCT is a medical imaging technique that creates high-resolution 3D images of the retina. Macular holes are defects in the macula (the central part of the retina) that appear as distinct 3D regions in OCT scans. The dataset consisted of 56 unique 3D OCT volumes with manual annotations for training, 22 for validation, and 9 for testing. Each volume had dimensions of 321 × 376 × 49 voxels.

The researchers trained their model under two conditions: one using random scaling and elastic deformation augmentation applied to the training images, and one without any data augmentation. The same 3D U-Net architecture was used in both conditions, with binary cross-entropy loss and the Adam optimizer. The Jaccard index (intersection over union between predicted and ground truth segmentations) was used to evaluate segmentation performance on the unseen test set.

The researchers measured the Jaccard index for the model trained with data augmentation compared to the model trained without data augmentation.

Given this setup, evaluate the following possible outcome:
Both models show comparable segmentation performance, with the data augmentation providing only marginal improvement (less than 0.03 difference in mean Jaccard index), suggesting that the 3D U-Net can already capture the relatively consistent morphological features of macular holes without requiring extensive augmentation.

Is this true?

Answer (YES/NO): NO